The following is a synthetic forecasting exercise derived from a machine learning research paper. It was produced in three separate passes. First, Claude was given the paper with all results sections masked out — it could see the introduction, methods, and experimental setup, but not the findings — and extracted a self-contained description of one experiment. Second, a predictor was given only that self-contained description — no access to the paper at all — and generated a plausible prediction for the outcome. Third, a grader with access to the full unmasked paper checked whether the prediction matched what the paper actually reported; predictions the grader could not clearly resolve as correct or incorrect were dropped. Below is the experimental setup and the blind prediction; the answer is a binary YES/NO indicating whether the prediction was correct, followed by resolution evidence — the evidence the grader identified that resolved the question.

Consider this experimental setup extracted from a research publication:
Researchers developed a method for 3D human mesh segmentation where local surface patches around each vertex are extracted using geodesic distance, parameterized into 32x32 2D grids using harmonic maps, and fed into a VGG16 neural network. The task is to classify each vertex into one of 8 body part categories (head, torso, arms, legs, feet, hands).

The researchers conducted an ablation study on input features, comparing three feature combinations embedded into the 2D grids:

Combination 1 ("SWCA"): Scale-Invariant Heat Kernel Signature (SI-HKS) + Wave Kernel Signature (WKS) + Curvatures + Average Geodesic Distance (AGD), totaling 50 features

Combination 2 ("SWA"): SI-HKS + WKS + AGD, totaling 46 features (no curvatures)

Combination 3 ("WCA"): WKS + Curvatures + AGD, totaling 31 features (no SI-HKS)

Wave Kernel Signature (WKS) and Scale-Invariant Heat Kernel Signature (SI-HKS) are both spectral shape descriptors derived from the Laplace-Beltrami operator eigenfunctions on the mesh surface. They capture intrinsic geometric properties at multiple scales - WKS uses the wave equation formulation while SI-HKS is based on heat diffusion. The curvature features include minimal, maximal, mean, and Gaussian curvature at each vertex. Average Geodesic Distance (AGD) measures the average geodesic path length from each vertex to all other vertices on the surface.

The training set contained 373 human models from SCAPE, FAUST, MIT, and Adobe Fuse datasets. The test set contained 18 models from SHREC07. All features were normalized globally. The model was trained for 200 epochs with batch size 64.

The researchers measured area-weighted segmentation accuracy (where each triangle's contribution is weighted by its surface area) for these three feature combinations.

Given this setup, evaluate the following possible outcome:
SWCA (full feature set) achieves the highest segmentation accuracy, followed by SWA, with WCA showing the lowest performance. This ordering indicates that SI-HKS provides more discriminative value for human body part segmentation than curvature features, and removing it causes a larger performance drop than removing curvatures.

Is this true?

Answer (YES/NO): NO